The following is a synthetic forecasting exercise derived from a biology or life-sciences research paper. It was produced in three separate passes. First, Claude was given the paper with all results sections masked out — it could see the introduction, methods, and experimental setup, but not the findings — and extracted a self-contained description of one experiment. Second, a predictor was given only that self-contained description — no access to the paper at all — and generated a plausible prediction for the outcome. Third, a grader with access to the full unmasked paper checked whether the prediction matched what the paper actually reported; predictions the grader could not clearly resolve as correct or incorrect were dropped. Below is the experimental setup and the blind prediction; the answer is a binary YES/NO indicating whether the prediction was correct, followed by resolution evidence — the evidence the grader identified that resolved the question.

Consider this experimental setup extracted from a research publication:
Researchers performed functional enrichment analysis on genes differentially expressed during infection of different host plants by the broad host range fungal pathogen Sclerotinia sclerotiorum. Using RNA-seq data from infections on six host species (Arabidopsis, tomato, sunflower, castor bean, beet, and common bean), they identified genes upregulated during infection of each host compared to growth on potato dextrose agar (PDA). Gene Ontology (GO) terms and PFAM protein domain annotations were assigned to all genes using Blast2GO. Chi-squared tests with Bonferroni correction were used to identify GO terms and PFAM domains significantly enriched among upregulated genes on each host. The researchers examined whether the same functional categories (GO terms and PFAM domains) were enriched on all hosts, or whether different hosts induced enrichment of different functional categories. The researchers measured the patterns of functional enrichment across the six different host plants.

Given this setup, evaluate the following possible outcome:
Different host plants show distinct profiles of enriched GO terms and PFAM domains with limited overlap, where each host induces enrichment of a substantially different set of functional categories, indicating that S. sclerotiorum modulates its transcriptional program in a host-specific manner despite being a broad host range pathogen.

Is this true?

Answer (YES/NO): NO